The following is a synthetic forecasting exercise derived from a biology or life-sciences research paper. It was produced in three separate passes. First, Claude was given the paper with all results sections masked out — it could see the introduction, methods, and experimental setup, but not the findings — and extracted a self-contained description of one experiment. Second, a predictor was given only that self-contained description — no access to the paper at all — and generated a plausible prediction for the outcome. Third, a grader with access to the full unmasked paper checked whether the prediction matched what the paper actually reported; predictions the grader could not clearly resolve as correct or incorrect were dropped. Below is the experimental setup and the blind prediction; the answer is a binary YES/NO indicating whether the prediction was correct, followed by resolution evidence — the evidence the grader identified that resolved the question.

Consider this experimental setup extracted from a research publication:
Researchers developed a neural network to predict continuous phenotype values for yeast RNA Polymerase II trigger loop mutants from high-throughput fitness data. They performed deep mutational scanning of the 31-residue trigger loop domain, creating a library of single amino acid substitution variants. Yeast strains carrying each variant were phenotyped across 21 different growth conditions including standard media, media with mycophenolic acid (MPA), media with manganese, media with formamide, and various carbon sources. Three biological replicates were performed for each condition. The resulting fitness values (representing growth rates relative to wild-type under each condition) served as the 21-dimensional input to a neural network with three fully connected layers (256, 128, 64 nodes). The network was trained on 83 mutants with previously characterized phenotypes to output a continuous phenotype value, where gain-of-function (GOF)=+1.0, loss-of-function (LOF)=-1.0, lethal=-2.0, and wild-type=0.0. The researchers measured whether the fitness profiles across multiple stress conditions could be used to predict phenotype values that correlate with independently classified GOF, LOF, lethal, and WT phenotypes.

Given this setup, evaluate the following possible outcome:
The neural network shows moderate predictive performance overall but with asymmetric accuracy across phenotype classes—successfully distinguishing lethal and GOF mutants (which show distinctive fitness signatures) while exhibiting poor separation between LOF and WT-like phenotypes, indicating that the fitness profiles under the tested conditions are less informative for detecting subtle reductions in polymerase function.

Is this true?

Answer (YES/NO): NO